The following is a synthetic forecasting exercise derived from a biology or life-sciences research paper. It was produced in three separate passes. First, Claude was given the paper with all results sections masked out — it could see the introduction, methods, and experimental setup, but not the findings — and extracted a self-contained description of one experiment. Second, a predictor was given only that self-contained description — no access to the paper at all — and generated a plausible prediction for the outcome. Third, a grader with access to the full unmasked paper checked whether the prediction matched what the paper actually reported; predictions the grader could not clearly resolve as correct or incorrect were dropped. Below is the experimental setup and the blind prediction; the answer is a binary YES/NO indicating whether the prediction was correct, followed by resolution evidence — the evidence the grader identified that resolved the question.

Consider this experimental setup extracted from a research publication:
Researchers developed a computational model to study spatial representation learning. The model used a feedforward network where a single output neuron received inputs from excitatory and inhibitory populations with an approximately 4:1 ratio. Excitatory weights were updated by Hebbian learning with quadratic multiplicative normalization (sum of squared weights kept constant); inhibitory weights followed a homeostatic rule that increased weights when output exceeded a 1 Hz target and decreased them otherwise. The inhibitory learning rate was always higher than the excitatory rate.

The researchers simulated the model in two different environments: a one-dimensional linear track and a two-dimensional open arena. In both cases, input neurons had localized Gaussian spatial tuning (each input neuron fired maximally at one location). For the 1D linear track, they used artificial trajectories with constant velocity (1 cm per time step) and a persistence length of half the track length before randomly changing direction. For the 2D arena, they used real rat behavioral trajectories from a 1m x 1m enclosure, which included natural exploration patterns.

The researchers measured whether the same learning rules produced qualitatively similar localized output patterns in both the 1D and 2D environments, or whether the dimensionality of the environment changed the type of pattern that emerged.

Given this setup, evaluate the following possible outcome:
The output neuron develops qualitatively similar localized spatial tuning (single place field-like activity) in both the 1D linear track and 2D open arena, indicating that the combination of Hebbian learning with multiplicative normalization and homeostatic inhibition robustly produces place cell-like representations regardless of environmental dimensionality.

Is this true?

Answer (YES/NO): YES